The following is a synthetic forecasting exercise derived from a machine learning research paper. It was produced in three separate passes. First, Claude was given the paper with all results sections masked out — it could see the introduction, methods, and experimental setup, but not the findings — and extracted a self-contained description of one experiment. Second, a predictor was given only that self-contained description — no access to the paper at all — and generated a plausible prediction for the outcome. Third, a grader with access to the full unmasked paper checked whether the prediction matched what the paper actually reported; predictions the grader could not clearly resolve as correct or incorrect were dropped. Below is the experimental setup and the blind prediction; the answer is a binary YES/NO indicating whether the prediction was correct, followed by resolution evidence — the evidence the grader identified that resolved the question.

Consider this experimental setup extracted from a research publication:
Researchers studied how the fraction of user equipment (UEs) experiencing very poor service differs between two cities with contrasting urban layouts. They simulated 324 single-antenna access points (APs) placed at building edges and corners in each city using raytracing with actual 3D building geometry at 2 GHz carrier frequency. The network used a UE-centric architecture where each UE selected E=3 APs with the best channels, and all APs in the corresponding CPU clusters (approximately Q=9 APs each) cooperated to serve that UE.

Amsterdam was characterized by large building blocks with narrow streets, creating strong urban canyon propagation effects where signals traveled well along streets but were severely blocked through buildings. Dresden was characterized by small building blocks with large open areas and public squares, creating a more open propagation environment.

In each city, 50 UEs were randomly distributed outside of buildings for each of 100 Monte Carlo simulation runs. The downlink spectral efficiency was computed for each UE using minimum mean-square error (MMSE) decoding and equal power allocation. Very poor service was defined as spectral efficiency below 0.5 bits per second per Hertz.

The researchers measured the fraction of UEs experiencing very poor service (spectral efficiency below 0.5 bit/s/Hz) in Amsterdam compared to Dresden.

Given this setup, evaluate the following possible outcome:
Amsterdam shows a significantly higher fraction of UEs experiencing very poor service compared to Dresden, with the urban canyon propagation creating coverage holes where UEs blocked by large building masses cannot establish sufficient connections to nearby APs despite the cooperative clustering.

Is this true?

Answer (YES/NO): YES